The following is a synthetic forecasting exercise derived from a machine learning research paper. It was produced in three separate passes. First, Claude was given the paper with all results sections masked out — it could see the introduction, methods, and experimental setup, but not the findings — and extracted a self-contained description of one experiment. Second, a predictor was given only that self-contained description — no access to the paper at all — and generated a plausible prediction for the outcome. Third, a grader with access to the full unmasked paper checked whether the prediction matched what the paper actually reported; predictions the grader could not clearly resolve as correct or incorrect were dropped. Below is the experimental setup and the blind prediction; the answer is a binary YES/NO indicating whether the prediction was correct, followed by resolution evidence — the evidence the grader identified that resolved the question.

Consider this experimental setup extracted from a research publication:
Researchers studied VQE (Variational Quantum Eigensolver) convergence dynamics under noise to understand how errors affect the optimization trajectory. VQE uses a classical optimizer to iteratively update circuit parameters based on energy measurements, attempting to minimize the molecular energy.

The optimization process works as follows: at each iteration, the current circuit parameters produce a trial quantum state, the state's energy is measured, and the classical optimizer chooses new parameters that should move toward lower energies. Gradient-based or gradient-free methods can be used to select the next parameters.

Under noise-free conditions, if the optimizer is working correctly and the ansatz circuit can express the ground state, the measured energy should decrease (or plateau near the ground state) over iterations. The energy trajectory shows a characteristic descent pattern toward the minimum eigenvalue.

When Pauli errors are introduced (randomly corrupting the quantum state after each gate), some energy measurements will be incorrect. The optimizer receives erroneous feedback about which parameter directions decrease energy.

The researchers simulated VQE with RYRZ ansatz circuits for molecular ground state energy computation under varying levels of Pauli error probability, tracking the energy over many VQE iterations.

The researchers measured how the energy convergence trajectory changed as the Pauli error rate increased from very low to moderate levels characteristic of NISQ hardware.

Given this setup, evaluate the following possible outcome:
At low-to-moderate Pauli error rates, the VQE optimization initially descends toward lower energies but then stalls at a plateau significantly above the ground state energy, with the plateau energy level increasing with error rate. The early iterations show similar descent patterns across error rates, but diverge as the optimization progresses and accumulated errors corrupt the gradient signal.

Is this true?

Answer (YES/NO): NO